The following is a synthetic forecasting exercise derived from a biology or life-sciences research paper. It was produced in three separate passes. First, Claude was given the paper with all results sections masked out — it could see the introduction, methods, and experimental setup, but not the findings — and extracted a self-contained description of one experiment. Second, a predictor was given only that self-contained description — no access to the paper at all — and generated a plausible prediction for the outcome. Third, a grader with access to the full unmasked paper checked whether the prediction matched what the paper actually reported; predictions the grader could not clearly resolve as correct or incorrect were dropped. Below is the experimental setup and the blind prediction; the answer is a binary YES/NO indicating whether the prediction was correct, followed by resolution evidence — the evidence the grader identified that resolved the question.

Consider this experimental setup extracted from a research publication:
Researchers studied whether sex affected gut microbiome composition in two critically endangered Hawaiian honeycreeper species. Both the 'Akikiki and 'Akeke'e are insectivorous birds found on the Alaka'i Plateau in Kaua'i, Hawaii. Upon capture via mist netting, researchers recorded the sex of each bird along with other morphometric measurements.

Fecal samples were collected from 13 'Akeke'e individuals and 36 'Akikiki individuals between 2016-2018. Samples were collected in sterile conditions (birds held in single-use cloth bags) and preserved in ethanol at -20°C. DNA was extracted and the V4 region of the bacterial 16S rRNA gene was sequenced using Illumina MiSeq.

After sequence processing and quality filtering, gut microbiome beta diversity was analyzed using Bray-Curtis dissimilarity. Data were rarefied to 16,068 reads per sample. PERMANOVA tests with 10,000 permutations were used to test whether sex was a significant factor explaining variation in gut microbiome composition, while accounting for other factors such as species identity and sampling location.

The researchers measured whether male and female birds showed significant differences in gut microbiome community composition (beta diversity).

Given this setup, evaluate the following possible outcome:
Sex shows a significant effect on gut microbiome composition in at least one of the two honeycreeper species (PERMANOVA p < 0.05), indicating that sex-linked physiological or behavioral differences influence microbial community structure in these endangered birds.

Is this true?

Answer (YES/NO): YES